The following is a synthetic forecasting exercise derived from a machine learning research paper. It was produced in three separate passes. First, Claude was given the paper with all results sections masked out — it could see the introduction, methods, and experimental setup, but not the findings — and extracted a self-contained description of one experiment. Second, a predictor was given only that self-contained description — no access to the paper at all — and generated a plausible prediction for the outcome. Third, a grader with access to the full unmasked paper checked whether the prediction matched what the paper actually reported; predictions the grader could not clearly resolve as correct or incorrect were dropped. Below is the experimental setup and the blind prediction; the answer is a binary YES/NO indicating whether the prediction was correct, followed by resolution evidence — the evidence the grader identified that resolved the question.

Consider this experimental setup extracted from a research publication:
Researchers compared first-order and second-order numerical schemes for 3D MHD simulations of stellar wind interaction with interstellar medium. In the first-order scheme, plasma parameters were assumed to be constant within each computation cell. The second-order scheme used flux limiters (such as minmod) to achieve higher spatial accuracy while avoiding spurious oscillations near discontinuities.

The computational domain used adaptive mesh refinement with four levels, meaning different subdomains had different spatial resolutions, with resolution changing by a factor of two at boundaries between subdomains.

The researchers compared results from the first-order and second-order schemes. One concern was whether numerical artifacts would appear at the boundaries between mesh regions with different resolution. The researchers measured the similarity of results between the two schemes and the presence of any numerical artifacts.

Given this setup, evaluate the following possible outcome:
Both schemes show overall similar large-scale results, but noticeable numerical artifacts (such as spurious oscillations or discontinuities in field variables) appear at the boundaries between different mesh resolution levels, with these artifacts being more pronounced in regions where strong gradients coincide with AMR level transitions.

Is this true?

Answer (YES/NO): YES